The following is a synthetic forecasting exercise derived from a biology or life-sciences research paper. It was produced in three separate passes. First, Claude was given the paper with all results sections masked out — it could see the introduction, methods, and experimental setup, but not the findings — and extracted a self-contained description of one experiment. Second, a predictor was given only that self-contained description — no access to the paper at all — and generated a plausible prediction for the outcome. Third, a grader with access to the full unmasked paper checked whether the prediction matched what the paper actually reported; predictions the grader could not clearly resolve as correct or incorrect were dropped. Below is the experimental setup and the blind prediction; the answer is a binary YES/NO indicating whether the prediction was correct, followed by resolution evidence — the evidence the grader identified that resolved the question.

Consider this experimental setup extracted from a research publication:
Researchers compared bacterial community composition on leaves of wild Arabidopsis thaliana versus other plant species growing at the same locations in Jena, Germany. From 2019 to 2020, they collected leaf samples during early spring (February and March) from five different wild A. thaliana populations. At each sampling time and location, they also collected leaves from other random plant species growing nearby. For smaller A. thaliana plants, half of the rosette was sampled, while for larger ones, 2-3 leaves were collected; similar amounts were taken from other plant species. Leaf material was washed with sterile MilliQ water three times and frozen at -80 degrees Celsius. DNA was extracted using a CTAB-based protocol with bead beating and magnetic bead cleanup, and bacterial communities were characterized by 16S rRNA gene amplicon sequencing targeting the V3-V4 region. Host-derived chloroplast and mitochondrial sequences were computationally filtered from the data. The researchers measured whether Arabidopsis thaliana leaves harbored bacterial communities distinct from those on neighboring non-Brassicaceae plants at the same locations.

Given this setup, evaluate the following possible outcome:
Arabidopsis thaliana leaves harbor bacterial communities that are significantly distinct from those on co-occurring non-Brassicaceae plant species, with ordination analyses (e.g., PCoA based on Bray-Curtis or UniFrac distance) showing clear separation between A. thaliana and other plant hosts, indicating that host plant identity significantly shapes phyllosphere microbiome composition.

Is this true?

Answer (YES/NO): NO